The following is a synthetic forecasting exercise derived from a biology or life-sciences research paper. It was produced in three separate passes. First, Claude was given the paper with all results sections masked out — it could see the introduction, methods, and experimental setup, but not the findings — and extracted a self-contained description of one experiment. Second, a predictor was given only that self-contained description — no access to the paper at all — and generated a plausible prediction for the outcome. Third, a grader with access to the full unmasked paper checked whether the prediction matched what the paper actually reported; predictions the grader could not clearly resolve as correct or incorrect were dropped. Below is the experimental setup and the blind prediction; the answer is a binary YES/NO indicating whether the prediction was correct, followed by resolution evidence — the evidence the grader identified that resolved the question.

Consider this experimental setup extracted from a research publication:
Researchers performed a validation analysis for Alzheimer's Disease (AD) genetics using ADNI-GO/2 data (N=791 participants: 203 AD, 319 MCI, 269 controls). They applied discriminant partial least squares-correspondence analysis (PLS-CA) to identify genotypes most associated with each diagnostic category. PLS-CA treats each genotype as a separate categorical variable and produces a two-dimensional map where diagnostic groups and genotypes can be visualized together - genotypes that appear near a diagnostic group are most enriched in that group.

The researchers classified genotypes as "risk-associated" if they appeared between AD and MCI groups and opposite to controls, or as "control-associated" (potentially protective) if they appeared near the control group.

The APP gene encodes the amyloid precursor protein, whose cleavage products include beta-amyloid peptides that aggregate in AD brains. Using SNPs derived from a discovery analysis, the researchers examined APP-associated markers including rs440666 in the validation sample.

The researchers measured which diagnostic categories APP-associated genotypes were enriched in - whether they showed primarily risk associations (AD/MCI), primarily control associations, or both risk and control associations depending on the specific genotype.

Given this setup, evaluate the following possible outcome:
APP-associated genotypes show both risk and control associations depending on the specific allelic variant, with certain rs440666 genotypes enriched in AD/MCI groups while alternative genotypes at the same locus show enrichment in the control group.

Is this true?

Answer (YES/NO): YES